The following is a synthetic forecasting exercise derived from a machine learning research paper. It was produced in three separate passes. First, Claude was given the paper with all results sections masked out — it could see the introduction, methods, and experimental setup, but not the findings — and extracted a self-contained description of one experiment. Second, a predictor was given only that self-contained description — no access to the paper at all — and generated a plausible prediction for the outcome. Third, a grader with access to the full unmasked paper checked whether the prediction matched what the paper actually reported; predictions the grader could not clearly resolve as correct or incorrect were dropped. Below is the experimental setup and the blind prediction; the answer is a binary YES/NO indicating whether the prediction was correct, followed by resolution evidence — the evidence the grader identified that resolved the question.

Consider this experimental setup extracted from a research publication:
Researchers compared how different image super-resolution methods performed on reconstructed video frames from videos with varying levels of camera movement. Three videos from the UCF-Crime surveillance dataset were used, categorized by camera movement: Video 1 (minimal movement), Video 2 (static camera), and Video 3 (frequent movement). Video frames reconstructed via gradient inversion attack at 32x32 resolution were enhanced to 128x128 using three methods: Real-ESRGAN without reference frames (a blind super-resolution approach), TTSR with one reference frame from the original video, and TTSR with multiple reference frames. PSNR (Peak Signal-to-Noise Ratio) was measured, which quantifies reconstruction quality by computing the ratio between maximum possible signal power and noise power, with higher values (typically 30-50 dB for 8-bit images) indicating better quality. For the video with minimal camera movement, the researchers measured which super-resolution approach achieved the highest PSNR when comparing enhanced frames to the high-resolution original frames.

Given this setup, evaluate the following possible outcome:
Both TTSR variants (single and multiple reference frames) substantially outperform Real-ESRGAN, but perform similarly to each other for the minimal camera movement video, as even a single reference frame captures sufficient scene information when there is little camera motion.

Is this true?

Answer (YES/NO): NO